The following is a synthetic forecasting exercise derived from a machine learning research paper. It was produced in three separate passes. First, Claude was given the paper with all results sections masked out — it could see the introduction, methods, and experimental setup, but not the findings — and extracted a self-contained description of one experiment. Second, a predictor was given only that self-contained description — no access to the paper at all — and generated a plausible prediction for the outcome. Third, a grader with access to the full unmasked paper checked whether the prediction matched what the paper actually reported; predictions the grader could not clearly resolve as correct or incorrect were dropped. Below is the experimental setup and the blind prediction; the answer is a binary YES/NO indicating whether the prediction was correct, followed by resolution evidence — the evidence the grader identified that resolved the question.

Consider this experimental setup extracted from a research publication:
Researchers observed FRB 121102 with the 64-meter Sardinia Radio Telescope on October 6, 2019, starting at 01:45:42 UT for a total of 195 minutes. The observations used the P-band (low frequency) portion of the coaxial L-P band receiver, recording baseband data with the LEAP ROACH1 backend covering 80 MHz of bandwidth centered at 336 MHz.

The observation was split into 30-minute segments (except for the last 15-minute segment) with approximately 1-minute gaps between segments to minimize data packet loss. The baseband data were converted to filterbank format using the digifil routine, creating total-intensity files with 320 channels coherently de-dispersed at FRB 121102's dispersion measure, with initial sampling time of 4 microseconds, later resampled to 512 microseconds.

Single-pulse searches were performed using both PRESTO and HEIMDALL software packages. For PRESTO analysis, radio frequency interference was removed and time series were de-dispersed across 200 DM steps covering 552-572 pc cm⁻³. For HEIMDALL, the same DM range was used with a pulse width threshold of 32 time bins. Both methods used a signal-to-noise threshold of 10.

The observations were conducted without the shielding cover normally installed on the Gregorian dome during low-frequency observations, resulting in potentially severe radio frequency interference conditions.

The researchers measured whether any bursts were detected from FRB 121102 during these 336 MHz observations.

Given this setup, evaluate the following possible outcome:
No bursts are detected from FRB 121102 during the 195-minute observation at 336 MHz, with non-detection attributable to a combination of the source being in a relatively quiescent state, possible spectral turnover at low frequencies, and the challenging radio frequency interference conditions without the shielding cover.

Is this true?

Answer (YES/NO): YES